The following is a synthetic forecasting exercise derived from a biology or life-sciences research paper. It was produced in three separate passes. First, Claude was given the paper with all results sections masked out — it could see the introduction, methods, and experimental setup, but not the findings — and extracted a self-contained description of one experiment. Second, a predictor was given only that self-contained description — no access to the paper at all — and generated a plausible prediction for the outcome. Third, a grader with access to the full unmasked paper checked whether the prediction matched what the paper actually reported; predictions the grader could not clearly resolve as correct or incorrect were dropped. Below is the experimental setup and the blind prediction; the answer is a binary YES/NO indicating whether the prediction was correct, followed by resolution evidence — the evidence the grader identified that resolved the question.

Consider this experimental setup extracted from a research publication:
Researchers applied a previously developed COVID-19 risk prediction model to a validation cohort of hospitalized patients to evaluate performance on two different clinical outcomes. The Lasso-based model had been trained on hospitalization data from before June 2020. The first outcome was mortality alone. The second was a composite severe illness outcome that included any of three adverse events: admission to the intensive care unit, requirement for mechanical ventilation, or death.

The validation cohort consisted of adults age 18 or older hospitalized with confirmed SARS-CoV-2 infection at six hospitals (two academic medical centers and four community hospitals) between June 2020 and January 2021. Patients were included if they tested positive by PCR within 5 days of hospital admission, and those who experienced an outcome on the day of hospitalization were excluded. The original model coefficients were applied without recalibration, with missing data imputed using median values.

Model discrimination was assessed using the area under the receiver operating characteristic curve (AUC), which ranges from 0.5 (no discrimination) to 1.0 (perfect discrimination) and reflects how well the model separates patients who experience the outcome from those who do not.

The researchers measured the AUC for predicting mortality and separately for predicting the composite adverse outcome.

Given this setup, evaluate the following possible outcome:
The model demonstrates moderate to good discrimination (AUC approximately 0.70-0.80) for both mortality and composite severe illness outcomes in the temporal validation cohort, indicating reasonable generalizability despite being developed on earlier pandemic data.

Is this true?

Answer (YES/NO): NO